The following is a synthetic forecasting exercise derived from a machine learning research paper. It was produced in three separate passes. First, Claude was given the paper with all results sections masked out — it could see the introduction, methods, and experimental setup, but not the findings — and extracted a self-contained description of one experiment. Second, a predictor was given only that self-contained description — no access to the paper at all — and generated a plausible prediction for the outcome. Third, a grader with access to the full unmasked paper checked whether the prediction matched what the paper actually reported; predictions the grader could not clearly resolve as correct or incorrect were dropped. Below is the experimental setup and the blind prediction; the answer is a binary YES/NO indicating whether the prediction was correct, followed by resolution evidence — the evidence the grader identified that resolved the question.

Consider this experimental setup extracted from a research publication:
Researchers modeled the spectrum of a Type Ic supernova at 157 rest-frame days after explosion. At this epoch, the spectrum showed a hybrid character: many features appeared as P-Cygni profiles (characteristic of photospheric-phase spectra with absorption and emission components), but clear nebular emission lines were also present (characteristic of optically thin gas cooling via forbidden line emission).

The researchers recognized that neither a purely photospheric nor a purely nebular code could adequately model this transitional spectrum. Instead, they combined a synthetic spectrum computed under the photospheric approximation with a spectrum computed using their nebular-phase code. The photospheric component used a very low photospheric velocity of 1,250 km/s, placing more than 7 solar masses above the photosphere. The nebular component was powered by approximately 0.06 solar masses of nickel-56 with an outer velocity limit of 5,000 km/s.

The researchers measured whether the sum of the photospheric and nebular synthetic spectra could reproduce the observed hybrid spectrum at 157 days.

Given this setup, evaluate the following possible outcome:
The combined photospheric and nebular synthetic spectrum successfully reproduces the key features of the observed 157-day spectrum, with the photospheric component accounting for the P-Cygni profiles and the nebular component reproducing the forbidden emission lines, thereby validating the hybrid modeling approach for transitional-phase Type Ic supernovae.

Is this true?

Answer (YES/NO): YES